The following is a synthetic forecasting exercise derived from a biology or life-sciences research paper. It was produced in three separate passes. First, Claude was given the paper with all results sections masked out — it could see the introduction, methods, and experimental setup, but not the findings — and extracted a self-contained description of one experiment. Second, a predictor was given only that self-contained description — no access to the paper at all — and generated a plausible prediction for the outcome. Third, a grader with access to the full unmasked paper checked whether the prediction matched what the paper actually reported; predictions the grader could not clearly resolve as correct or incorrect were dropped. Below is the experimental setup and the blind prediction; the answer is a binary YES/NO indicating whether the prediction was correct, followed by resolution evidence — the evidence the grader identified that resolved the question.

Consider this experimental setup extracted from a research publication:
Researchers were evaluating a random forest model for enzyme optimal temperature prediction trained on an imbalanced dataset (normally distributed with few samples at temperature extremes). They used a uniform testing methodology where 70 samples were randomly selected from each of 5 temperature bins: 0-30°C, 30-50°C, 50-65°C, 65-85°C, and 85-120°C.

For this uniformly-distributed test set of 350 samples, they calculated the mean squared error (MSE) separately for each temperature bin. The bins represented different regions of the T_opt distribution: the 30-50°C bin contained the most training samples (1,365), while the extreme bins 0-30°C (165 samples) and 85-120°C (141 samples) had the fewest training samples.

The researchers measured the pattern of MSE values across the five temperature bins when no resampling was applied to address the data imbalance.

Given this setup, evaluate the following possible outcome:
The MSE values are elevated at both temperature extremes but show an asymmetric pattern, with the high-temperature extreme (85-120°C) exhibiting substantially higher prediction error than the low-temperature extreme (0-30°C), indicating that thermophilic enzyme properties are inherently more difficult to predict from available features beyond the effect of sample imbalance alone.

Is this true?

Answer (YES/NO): NO